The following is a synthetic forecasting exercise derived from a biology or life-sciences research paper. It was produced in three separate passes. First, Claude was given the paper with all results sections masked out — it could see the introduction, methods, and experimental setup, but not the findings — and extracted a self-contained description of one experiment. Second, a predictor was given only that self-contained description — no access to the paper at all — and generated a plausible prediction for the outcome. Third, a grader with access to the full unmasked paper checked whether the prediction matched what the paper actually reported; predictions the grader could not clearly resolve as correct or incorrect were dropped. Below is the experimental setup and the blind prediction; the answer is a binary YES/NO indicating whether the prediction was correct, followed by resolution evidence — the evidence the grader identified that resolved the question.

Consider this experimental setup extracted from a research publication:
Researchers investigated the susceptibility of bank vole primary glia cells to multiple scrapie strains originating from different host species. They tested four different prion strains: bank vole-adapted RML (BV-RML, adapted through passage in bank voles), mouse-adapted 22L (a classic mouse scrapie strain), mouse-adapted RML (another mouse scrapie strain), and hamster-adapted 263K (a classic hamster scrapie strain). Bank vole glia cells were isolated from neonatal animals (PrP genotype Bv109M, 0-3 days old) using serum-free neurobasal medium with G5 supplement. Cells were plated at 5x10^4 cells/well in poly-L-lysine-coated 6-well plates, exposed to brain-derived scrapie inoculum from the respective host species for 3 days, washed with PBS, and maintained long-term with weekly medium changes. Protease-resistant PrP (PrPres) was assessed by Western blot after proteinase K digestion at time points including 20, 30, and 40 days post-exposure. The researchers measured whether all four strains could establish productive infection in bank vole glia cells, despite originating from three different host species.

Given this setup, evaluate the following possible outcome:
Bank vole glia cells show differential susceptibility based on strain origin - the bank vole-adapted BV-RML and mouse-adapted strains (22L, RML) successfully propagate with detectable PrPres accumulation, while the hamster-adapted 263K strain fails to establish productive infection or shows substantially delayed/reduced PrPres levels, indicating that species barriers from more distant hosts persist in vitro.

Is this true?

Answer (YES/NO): NO